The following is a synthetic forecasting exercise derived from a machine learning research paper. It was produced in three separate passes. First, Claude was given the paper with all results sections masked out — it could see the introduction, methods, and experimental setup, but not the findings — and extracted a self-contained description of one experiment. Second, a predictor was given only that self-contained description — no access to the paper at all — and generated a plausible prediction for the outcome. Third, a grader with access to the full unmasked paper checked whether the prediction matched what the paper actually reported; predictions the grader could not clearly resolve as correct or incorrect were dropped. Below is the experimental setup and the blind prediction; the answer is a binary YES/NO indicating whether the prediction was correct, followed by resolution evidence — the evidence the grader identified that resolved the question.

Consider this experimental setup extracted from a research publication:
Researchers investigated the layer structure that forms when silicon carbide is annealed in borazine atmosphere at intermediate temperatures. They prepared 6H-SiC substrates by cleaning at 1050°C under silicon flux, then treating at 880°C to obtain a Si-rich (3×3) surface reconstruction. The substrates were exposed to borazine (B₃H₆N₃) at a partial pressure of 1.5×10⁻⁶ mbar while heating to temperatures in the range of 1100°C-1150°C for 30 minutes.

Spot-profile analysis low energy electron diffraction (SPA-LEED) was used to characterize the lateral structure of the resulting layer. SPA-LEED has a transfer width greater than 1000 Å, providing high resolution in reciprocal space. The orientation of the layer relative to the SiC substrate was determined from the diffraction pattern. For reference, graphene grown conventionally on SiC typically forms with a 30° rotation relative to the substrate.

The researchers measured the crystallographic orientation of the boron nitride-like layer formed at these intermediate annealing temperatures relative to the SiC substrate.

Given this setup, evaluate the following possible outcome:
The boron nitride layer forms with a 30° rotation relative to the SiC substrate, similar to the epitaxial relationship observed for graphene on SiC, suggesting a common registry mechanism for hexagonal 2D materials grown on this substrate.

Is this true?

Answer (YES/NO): NO